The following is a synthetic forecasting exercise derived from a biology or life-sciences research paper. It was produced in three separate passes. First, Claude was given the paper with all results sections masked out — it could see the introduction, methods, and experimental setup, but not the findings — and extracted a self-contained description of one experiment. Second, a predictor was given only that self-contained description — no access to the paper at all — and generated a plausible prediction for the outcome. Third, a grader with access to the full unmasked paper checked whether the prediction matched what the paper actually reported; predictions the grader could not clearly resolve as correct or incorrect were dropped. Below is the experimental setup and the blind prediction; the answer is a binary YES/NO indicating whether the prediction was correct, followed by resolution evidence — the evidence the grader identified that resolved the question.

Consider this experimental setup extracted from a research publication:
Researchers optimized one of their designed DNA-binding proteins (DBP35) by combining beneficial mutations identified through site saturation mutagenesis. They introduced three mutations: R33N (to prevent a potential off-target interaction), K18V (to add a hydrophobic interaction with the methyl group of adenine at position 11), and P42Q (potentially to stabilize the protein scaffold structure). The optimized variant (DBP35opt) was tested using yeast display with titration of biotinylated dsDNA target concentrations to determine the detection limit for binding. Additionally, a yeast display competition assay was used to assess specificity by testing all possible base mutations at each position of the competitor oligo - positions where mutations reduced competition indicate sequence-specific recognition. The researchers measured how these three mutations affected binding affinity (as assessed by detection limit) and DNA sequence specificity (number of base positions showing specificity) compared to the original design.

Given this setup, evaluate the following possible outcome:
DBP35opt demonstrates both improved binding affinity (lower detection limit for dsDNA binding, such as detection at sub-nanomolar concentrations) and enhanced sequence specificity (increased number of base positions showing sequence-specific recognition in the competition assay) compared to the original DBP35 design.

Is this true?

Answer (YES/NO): YES